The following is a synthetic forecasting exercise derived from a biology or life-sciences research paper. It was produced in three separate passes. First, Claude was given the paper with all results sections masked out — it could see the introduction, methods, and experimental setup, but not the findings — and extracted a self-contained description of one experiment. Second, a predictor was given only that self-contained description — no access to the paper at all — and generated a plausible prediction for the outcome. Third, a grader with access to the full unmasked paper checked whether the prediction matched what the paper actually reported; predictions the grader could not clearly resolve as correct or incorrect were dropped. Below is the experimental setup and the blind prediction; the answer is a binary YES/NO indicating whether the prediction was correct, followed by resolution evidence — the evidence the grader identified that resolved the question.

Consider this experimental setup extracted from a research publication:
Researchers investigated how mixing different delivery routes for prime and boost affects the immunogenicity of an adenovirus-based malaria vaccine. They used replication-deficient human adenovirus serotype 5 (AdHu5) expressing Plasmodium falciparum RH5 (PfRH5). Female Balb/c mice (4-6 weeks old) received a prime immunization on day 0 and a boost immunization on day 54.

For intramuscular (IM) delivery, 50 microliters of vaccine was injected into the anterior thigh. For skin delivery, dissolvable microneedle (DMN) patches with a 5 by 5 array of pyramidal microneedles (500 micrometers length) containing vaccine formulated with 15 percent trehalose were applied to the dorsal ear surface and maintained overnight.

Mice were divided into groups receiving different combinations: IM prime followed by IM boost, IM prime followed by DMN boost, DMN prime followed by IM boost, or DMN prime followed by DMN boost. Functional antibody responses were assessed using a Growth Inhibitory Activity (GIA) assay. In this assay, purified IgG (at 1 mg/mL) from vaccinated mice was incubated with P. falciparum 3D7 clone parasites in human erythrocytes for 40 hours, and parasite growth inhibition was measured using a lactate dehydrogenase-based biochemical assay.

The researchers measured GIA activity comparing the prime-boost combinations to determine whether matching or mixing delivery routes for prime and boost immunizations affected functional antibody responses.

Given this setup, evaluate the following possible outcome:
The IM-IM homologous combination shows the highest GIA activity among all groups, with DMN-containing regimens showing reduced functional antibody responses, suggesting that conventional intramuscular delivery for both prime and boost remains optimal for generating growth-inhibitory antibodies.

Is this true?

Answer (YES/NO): NO